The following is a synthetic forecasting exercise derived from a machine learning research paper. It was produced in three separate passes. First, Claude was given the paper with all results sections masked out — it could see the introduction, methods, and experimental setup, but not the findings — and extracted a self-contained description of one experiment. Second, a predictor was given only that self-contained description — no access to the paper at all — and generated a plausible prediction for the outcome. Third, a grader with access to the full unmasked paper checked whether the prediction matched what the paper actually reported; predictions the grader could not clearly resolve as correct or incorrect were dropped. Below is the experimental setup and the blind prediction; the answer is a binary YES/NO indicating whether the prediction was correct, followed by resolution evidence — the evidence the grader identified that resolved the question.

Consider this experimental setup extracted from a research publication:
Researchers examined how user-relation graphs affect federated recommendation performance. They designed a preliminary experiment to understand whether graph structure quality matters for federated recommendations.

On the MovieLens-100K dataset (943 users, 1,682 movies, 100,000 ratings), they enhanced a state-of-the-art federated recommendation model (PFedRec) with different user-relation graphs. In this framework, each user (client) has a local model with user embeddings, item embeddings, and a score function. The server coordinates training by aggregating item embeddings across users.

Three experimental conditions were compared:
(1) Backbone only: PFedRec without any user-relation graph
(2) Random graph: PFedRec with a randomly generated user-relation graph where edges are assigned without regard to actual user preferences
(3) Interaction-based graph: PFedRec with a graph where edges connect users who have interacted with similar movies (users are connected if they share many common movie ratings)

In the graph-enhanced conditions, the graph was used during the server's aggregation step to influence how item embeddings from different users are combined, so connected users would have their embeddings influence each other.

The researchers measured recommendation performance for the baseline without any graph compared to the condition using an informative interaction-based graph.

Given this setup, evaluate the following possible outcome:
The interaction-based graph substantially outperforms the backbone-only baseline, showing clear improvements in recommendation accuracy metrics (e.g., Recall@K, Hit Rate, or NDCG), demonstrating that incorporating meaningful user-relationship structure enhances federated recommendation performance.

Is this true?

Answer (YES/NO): YES